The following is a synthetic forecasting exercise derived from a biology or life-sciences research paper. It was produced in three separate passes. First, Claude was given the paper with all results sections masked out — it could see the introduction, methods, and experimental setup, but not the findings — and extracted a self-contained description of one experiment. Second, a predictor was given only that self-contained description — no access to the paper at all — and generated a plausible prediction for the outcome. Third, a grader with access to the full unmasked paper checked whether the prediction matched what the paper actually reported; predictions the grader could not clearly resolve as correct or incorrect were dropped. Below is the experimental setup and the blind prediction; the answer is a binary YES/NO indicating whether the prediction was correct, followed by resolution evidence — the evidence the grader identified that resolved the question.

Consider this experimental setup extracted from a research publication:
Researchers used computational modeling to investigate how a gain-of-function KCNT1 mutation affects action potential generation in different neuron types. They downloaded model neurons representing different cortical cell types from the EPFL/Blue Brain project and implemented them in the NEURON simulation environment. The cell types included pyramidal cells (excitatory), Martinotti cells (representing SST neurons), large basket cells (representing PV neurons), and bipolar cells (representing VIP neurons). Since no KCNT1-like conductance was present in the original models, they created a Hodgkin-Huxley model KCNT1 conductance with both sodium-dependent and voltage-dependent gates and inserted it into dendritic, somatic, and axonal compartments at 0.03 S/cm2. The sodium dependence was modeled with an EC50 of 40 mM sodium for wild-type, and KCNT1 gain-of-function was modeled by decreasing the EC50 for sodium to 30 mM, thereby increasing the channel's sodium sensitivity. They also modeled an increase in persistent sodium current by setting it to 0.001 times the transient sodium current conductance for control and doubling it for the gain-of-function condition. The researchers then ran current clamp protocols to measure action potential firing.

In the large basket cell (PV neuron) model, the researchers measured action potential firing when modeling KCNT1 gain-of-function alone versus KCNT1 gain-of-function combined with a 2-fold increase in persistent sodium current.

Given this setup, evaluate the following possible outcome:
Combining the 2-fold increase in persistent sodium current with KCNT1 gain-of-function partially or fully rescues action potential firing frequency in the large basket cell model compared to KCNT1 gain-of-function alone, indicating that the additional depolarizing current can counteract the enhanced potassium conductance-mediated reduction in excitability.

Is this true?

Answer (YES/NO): YES